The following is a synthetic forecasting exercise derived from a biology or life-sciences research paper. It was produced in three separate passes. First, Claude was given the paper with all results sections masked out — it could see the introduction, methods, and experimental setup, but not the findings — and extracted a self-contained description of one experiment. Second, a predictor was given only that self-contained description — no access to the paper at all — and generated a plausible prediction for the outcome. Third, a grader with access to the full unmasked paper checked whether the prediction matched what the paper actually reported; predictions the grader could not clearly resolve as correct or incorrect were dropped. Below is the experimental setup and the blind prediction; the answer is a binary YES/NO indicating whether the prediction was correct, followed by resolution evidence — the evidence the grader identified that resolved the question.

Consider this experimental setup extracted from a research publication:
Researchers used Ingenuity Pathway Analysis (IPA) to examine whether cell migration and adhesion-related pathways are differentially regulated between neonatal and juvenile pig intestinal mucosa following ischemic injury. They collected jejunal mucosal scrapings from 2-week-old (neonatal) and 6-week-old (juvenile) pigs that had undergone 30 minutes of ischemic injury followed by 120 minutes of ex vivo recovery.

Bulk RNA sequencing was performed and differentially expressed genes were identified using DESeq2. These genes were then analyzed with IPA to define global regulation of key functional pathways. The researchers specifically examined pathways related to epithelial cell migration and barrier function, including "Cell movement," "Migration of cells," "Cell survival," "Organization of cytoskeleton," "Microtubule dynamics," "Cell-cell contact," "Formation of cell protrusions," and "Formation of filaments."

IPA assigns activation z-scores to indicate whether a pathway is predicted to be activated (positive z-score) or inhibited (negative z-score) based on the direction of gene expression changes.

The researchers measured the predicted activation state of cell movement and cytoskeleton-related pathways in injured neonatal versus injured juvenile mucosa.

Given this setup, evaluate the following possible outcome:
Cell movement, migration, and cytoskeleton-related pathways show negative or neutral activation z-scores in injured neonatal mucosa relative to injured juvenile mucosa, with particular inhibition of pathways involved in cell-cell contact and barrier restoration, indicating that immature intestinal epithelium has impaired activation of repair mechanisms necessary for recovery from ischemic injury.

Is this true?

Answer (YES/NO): YES